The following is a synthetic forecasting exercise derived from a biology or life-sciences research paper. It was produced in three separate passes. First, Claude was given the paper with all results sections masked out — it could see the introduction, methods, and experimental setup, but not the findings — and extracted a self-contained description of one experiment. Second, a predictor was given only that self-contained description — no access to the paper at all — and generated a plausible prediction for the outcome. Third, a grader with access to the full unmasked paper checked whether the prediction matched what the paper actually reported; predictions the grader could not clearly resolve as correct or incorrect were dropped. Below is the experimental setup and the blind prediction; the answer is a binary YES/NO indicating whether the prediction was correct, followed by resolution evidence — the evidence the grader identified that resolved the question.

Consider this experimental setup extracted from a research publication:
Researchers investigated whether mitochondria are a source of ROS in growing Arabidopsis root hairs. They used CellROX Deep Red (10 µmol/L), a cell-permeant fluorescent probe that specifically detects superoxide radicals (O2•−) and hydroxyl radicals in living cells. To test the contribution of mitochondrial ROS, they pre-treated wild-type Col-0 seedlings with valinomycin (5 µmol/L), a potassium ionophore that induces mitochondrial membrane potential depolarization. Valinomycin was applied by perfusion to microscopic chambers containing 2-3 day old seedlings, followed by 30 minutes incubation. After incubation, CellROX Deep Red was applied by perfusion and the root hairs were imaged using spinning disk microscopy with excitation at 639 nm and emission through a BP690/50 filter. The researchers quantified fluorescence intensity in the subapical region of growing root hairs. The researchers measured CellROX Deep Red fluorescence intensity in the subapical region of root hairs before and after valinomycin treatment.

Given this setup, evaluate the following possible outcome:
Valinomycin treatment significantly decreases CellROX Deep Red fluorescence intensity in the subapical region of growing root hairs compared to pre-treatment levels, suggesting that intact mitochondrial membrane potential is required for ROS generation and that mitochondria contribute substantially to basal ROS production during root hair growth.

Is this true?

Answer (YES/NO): YES